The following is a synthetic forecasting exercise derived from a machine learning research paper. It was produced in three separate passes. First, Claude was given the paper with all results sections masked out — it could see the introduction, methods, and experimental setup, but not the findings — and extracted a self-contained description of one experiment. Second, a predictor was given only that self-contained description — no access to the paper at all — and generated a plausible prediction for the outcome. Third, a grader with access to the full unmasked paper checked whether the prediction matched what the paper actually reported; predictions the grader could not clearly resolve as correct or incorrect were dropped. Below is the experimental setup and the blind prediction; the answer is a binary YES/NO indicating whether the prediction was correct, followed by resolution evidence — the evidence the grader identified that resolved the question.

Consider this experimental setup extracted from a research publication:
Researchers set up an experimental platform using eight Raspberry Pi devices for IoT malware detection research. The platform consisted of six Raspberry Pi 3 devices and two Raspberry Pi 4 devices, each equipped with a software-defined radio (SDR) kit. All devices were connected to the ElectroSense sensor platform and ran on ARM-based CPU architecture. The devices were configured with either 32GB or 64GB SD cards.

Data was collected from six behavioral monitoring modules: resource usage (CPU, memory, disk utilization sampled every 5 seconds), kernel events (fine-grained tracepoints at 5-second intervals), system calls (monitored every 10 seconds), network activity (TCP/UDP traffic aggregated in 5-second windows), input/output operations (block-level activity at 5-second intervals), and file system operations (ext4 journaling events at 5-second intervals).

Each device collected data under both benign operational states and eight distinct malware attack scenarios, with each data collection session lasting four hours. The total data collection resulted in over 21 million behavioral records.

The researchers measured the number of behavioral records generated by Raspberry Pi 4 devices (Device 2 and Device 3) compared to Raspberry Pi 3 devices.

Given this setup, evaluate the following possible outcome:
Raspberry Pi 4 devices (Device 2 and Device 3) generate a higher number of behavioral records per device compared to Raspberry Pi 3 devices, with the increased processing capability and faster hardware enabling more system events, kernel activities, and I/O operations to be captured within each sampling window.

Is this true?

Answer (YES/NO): NO